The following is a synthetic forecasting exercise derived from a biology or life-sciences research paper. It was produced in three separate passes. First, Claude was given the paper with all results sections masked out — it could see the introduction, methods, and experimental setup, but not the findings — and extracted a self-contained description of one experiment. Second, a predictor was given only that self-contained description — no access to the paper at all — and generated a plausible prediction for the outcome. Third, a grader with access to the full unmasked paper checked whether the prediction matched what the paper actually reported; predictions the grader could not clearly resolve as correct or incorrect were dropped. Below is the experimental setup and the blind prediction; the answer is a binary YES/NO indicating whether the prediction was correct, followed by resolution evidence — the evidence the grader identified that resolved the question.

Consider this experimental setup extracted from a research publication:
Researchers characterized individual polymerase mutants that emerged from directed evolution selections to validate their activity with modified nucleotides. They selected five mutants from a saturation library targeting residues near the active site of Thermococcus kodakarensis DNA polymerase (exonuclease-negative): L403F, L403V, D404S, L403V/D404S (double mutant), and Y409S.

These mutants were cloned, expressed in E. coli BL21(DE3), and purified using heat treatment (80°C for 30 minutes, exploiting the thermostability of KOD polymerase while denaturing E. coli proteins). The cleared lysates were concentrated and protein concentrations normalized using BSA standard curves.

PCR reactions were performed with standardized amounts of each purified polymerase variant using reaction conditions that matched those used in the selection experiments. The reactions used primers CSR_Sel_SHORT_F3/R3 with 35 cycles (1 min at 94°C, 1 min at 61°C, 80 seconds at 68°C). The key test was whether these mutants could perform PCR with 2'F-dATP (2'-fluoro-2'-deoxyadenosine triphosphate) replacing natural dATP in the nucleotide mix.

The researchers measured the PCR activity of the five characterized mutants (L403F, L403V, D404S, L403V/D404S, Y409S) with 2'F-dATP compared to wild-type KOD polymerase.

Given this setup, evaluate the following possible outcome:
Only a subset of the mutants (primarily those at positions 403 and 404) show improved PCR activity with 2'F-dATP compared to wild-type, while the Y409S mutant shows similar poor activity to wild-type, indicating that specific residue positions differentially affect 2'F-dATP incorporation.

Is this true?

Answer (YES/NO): NO